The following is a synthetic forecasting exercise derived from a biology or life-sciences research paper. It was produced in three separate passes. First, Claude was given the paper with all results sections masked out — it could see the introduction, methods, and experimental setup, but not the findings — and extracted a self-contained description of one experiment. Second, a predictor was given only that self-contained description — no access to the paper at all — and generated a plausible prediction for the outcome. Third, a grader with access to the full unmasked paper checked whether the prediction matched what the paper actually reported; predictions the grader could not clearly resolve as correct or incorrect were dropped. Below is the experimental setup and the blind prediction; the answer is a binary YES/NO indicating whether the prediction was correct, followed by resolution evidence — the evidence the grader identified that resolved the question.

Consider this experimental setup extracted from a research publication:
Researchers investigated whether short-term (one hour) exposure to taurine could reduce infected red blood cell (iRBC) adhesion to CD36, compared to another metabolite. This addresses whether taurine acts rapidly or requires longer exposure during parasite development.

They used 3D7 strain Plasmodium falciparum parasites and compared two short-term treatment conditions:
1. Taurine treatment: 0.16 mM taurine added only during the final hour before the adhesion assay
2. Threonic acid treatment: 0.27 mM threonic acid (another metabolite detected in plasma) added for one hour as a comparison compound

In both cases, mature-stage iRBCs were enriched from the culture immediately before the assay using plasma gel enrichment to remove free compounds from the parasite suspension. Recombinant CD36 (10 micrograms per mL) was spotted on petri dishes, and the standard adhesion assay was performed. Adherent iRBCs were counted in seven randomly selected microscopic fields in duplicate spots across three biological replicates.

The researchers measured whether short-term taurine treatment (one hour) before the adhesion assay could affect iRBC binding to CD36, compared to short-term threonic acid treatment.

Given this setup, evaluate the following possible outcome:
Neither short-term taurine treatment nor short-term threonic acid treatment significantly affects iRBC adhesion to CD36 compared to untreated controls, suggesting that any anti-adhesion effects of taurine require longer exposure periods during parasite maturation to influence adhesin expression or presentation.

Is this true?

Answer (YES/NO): NO